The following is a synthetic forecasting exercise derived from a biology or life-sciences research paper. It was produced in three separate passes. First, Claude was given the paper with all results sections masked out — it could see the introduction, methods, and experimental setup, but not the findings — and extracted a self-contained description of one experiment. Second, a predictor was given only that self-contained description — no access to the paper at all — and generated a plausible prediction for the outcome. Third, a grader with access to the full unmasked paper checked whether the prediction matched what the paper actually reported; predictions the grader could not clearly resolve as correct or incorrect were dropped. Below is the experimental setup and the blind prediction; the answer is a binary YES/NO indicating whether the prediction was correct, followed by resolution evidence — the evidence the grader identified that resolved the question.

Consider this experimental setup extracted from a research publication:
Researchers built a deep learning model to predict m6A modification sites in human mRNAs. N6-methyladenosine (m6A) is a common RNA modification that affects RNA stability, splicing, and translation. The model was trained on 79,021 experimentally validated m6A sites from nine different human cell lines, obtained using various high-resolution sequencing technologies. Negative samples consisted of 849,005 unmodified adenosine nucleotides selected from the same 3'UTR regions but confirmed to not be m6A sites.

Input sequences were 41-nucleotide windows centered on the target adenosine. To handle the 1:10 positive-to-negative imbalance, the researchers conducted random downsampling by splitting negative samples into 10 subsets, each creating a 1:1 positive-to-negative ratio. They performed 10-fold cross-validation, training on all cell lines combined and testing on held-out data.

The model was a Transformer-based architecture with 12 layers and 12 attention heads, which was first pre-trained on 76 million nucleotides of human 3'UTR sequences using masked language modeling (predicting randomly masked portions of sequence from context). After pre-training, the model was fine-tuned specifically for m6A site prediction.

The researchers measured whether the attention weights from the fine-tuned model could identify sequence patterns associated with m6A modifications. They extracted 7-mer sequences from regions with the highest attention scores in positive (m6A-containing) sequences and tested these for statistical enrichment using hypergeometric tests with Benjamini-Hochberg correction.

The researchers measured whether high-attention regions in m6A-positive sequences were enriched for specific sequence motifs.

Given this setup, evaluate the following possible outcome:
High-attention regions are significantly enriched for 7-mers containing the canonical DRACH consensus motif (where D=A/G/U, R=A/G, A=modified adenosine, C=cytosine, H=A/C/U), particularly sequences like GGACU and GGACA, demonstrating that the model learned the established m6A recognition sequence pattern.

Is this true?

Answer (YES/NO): YES